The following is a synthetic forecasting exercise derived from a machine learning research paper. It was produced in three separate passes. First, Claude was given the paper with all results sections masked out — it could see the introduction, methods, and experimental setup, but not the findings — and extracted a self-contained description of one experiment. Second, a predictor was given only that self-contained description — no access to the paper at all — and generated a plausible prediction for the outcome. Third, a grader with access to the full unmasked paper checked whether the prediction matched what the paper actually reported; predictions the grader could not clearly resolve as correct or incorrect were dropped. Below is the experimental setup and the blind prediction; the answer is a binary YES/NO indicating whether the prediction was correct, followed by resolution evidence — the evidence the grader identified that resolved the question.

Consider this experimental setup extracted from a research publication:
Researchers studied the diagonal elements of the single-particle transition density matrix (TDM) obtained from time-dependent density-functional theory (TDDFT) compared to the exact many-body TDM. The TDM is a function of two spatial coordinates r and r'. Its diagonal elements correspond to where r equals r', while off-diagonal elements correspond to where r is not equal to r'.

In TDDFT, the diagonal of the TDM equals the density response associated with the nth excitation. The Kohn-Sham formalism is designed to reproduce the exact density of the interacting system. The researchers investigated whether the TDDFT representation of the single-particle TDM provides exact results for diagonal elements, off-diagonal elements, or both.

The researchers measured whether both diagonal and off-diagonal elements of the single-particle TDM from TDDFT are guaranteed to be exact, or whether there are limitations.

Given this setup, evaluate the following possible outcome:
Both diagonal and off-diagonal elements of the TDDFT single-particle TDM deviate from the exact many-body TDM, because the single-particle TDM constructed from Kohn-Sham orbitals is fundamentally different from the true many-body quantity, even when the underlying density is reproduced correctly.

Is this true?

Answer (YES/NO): NO